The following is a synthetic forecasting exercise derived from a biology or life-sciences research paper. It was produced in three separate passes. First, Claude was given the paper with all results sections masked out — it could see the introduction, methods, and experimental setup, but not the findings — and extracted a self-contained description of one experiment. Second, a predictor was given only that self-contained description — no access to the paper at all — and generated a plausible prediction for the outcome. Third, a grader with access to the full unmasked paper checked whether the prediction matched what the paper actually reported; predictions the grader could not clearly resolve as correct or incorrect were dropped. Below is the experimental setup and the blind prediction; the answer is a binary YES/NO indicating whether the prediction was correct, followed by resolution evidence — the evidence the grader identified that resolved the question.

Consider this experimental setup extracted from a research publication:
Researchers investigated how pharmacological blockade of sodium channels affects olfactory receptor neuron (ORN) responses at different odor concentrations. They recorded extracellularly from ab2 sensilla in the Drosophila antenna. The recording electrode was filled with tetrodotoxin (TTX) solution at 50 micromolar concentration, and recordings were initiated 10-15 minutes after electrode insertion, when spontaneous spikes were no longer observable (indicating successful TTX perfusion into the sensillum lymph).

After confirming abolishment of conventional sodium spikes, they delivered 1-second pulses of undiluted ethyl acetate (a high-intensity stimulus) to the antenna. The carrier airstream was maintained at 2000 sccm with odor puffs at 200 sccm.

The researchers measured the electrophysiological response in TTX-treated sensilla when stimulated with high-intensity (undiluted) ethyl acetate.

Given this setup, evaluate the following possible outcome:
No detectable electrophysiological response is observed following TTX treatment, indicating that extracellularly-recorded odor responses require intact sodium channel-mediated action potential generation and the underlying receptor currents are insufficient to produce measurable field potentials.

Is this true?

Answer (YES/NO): NO